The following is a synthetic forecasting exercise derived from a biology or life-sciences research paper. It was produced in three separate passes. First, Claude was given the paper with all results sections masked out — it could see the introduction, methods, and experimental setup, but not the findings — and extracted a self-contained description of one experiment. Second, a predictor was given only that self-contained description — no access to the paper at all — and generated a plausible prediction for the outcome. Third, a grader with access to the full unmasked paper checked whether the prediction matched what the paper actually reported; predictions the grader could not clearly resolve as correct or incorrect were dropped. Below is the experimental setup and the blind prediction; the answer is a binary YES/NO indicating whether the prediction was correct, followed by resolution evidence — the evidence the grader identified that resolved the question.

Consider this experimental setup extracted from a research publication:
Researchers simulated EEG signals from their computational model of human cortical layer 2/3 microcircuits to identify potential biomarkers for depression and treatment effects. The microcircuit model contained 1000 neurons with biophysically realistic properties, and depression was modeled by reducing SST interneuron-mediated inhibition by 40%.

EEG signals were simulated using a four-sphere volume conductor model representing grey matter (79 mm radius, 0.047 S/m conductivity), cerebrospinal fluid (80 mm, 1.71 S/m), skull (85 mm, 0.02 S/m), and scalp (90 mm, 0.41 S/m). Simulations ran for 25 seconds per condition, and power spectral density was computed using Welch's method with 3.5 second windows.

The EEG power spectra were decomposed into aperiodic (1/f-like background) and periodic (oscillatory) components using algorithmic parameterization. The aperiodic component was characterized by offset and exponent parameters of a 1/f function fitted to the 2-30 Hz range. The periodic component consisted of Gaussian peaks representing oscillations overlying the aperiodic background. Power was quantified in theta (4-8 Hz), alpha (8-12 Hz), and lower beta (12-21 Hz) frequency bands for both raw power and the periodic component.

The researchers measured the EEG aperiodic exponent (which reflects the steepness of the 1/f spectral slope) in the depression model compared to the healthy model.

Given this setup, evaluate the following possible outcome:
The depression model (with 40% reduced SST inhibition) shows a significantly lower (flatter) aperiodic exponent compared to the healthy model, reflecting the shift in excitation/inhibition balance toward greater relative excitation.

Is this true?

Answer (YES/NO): YES